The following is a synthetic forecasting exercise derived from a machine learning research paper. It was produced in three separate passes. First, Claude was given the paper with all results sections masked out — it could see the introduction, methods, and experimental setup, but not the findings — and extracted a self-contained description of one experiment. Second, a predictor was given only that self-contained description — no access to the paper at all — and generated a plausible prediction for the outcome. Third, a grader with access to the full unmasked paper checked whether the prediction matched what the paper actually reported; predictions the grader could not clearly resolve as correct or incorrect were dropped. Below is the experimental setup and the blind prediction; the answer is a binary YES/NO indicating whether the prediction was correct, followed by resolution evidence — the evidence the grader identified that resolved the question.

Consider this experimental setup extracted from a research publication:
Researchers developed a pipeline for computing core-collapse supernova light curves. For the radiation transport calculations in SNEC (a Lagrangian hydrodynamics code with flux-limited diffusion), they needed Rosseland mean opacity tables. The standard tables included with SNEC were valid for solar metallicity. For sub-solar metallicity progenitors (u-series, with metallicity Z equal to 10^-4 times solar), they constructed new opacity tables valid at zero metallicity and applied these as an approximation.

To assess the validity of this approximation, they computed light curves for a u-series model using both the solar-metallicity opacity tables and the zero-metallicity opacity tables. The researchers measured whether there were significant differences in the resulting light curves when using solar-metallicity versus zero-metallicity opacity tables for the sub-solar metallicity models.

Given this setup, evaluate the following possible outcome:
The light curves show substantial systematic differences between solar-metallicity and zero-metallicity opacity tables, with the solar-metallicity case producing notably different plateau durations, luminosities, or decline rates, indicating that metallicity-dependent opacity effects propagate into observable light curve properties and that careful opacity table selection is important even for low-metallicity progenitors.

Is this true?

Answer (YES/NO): NO